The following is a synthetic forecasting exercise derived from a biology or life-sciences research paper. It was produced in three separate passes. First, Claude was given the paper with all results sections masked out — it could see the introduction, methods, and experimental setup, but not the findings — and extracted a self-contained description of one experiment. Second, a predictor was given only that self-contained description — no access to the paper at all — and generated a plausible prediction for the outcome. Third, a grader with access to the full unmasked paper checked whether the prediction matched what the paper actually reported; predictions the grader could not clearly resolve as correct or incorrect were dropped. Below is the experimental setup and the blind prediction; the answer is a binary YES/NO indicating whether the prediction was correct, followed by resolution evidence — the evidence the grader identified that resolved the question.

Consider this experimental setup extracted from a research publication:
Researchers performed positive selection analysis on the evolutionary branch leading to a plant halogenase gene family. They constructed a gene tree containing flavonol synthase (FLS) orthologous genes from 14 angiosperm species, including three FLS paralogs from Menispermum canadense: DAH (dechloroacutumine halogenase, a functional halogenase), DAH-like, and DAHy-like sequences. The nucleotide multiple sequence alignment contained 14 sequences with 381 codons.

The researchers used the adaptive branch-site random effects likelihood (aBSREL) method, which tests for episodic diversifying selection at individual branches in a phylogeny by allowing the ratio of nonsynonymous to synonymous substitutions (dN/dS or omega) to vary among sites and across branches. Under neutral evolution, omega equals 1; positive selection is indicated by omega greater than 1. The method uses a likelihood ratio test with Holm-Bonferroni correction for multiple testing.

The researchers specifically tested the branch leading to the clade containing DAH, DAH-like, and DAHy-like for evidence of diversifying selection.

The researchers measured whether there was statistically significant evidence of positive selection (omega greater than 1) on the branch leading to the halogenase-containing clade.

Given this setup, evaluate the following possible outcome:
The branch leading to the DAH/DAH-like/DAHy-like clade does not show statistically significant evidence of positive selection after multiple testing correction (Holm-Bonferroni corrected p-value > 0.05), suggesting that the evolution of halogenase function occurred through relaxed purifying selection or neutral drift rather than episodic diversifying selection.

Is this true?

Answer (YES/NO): NO